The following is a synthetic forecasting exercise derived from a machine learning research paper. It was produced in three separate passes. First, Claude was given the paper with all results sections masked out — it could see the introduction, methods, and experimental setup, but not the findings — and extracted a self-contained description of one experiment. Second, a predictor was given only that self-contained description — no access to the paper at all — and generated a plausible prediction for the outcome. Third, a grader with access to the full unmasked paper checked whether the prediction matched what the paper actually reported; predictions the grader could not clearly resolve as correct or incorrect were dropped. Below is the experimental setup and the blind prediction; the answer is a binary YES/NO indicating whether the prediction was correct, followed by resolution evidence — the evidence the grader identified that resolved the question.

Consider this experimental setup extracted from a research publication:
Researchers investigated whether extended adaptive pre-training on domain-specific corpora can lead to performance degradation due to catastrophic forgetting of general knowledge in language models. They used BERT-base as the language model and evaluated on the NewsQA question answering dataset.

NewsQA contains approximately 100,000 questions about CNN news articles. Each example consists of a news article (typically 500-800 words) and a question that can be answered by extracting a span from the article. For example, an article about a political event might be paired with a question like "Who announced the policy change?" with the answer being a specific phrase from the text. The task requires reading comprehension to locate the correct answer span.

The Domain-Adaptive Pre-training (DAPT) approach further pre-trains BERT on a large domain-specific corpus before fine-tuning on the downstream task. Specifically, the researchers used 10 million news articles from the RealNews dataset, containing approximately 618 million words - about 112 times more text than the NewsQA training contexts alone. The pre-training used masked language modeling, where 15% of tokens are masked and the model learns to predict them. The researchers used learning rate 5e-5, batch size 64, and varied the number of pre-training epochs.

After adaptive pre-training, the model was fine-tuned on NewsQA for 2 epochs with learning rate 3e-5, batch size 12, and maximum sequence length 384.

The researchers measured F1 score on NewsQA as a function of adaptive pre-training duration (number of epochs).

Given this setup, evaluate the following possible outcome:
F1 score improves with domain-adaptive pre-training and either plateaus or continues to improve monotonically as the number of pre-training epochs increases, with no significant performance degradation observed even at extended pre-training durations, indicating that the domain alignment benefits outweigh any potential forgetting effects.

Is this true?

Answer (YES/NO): YES